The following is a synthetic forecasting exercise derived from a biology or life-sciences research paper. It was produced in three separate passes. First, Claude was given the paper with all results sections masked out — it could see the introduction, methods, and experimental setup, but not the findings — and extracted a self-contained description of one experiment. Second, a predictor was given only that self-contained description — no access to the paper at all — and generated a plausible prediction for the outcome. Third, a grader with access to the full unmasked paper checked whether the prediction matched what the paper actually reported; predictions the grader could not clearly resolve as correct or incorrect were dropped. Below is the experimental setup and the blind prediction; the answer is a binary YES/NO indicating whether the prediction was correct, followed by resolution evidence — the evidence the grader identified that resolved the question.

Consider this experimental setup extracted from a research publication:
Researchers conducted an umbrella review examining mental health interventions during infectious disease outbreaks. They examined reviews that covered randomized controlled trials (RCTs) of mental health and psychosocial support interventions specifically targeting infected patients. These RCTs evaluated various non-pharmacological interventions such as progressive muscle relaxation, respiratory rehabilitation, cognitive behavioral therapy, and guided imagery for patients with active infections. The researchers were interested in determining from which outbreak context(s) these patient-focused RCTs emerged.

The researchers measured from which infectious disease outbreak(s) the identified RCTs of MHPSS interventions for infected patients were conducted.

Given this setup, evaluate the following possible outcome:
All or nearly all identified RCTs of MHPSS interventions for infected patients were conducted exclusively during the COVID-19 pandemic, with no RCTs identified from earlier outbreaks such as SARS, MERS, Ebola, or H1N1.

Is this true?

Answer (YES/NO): YES